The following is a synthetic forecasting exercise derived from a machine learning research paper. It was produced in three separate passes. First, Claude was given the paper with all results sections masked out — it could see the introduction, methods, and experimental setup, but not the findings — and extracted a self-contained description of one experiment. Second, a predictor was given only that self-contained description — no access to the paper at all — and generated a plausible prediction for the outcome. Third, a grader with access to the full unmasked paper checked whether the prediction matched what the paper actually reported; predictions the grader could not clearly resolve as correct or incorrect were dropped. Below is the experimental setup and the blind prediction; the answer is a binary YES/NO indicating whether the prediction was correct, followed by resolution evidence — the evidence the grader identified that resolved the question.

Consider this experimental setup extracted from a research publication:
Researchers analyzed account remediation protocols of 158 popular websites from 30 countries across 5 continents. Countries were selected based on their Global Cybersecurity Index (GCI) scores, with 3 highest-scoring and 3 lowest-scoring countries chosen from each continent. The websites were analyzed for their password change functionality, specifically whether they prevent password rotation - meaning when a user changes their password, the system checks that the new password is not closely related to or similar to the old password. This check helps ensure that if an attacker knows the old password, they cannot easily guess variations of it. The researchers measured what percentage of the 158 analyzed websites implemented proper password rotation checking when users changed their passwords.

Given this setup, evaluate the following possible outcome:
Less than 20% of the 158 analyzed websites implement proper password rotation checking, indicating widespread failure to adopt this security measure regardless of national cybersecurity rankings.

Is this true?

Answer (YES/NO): NO